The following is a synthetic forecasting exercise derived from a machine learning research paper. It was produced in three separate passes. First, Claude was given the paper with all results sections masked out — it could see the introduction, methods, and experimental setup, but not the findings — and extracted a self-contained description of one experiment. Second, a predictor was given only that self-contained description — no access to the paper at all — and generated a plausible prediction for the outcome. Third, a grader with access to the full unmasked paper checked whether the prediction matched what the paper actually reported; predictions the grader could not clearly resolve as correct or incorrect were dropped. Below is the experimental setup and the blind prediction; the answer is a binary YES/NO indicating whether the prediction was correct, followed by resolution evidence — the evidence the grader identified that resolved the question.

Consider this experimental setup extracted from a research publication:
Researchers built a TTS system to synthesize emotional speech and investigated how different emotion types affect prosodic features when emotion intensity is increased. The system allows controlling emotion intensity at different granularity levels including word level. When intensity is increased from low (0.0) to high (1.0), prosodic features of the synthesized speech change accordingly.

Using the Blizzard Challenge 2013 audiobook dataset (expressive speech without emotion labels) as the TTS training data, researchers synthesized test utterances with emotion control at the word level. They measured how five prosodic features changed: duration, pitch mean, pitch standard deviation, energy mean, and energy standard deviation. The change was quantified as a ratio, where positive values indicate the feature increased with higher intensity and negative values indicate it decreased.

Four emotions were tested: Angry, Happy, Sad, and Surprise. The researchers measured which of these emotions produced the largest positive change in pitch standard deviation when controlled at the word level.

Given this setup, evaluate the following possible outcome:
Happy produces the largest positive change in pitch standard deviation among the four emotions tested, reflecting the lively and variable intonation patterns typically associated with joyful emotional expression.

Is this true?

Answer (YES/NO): NO